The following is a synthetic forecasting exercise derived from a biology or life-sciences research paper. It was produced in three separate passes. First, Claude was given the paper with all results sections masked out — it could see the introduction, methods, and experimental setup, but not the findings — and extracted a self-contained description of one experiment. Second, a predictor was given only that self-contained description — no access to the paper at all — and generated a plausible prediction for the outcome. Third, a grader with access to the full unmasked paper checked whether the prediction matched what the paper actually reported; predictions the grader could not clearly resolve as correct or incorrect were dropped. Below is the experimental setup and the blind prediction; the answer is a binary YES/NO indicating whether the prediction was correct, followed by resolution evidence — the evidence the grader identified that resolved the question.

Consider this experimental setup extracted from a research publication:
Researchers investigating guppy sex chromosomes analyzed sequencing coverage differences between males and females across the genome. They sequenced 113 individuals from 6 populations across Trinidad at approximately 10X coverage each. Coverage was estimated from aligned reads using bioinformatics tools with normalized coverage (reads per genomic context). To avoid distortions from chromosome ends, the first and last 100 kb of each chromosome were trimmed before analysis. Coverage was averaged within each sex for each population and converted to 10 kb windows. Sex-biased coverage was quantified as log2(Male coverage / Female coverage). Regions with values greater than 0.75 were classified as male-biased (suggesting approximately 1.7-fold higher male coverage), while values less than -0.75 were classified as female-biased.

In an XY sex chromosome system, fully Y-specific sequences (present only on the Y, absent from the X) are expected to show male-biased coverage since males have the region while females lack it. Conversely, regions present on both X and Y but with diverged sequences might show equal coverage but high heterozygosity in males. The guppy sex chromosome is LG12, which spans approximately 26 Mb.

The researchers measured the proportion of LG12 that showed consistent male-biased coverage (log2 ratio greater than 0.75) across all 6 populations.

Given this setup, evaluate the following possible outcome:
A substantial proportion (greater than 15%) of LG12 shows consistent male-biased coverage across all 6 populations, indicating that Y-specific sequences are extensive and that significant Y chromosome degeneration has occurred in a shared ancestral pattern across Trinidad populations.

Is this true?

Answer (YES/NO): NO